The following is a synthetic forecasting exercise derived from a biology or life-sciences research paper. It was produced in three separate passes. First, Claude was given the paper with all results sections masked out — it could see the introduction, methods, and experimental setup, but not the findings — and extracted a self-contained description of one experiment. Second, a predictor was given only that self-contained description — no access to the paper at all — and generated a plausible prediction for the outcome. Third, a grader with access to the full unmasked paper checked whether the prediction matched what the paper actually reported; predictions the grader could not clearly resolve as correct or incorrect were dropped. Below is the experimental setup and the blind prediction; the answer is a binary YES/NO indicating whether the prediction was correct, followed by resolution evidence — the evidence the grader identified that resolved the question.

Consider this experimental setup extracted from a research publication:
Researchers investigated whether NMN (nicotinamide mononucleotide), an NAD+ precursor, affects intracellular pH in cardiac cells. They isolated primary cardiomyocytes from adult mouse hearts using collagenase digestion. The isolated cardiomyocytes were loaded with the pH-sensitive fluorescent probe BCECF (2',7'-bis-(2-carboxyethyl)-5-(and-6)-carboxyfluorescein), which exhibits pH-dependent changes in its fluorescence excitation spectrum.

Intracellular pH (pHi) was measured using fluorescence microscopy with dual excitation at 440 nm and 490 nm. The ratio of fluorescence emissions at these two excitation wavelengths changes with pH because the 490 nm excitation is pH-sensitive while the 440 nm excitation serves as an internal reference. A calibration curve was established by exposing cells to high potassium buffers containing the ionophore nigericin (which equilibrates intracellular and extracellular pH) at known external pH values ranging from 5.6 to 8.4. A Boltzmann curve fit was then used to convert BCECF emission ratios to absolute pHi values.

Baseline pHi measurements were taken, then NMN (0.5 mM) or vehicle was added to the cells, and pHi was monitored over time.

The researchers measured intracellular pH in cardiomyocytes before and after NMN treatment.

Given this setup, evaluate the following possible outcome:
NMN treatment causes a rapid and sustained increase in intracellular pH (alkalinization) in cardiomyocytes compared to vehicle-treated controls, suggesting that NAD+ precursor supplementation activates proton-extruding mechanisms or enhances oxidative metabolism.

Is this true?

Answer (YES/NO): NO